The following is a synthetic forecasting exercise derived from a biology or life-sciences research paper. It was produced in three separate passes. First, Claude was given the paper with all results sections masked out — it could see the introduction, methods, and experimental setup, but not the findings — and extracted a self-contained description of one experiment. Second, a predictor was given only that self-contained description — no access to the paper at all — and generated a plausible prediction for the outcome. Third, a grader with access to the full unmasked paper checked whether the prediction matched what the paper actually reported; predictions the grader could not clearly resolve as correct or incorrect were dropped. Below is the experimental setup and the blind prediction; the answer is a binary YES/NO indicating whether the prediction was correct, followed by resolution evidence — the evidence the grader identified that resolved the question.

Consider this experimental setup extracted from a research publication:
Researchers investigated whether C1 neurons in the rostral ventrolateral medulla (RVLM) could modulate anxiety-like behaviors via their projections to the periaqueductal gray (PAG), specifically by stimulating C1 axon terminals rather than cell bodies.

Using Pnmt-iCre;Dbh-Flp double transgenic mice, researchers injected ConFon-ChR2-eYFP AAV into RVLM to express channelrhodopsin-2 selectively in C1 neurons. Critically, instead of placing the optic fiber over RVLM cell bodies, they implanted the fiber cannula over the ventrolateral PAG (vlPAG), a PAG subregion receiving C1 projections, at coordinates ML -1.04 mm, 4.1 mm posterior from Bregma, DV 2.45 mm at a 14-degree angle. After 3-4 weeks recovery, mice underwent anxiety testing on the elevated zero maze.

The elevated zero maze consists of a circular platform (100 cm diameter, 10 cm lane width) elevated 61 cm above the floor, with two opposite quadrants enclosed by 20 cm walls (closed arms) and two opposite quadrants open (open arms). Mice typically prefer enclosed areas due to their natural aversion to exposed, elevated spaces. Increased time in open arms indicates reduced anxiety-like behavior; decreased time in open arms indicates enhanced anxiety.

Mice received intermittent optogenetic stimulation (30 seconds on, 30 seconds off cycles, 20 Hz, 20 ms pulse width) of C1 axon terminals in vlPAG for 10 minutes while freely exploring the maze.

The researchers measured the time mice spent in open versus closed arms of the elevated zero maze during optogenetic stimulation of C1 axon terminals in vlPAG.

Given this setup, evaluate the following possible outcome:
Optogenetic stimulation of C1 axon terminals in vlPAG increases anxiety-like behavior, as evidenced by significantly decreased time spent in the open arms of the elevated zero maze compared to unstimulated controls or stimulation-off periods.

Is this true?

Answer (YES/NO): YES